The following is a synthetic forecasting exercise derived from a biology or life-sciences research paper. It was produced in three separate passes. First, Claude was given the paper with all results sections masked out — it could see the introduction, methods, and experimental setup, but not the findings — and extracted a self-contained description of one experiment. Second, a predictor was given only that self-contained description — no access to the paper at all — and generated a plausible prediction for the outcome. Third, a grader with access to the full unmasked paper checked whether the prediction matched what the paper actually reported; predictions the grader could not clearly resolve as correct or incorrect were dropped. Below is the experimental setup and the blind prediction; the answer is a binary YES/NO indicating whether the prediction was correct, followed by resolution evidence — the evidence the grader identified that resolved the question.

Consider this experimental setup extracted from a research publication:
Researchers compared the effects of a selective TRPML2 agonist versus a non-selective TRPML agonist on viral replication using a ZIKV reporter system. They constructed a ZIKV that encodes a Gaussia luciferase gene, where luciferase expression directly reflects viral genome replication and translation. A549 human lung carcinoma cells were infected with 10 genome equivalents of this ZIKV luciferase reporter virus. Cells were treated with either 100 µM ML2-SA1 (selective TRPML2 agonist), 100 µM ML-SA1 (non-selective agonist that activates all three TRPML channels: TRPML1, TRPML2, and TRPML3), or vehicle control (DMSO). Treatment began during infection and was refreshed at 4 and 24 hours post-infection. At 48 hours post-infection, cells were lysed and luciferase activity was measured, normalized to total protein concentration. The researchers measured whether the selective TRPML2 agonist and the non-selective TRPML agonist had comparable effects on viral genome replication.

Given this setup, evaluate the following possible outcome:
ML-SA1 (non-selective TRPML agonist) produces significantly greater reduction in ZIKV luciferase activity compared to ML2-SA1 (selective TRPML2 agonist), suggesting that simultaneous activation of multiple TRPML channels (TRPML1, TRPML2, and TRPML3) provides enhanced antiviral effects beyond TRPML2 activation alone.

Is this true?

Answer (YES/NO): NO